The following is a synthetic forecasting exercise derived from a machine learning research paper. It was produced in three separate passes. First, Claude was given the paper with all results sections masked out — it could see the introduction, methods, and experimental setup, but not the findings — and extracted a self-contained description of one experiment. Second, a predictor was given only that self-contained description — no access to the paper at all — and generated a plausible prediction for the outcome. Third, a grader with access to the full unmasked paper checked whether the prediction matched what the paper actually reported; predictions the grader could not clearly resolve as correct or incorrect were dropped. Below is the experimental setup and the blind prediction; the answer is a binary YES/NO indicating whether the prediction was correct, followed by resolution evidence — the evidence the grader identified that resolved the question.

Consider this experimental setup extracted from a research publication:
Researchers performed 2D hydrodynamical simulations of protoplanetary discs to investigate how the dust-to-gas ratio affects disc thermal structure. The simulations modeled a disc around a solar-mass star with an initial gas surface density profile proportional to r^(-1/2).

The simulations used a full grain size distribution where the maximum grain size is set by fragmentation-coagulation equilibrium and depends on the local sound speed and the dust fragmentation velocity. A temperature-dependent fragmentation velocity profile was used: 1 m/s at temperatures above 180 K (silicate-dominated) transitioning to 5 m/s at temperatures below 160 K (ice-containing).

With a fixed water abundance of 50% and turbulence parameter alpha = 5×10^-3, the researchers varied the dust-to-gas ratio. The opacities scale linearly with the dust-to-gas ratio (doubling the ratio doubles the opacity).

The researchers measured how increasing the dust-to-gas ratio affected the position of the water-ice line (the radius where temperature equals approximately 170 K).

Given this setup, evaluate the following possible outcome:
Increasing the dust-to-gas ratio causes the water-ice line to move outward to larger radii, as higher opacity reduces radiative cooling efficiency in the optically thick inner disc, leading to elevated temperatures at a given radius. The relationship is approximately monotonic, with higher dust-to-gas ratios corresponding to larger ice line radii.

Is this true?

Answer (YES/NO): YES